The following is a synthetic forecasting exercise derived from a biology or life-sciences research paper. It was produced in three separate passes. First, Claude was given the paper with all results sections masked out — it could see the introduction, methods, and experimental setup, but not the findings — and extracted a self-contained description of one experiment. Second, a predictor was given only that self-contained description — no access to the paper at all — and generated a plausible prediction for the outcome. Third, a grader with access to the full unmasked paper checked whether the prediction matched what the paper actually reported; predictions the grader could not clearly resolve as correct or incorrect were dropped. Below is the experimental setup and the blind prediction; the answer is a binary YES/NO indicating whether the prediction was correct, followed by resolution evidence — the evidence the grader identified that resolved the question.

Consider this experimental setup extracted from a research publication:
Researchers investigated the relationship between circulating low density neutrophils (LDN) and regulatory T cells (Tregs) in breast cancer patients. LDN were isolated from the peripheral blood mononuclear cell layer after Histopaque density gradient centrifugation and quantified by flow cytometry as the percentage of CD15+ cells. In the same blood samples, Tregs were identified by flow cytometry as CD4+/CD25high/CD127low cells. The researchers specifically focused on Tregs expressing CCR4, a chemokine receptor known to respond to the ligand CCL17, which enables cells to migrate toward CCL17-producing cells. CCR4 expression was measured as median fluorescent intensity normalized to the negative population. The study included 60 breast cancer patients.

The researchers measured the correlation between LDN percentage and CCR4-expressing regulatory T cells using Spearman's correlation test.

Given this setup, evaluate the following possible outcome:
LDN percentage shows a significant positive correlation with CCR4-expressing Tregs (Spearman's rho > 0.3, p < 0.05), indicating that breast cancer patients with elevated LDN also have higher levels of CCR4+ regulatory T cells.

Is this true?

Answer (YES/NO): YES